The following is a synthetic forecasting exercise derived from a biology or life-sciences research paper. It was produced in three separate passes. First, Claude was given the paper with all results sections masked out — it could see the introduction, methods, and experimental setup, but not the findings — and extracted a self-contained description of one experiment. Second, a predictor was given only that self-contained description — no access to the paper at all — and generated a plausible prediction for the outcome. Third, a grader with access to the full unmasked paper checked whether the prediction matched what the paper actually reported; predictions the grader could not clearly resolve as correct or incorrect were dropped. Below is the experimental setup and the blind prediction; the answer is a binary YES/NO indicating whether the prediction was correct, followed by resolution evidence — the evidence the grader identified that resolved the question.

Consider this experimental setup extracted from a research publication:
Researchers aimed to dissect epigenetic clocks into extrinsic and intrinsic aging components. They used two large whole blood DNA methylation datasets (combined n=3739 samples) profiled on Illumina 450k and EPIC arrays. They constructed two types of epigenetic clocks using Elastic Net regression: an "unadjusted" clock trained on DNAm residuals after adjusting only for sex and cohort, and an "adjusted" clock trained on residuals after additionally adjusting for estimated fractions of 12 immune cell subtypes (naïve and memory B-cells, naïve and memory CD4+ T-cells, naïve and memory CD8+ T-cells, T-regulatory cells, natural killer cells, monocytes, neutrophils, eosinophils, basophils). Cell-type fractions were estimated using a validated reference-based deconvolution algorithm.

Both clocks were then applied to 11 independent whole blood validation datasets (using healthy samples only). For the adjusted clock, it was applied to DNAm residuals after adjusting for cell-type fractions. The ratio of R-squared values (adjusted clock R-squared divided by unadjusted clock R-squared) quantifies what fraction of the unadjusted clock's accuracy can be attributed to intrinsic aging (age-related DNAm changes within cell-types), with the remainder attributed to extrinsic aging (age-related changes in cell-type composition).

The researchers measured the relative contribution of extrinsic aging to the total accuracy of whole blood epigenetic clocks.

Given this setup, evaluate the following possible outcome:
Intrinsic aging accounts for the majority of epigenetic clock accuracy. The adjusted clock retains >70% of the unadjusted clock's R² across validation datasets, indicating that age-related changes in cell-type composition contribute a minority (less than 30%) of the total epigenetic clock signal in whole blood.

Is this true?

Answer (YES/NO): NO